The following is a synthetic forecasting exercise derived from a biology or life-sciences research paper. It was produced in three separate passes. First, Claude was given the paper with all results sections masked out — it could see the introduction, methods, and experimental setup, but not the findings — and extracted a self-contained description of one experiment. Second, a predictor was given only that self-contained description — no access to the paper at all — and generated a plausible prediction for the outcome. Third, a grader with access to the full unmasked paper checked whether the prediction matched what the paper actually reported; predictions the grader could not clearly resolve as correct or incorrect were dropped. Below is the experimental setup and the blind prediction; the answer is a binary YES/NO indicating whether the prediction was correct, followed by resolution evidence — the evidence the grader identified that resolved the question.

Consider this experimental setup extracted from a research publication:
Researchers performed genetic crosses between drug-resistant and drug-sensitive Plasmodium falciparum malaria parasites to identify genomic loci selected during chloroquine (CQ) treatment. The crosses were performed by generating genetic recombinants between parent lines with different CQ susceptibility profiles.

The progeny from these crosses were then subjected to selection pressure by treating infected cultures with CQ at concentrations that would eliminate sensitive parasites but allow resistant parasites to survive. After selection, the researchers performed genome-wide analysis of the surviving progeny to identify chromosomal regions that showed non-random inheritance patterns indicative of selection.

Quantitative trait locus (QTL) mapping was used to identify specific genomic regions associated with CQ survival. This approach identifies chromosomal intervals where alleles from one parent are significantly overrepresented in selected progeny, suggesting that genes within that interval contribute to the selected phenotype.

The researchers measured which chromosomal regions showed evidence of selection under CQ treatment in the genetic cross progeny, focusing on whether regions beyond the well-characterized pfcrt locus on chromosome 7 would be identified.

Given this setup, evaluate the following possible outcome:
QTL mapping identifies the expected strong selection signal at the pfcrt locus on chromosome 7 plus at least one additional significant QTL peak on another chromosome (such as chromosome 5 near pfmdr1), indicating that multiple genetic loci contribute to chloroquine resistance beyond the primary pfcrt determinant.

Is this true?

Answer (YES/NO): YES